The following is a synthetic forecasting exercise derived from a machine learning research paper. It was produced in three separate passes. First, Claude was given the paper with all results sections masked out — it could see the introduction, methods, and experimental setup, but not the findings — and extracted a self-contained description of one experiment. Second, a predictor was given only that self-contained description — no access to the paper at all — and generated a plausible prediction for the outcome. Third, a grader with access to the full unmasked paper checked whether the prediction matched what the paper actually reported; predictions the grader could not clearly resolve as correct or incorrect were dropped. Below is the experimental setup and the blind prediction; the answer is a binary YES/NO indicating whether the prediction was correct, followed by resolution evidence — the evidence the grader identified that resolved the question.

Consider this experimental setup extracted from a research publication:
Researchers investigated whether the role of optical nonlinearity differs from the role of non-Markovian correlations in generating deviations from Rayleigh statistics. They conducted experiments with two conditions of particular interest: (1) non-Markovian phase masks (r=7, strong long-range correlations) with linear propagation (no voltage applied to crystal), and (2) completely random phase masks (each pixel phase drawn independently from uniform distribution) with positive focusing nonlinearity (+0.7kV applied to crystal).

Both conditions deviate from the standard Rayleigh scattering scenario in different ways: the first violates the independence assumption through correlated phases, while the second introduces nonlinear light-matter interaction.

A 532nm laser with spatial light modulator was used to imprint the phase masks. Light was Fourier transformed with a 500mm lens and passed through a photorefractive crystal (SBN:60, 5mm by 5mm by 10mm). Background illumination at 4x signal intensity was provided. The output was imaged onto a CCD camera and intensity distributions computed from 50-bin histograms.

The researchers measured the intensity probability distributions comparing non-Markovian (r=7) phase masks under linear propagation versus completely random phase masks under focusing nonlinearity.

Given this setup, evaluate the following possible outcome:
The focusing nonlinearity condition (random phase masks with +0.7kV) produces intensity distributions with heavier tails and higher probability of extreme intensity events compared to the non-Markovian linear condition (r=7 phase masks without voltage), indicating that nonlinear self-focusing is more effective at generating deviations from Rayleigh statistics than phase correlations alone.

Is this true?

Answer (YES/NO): YES